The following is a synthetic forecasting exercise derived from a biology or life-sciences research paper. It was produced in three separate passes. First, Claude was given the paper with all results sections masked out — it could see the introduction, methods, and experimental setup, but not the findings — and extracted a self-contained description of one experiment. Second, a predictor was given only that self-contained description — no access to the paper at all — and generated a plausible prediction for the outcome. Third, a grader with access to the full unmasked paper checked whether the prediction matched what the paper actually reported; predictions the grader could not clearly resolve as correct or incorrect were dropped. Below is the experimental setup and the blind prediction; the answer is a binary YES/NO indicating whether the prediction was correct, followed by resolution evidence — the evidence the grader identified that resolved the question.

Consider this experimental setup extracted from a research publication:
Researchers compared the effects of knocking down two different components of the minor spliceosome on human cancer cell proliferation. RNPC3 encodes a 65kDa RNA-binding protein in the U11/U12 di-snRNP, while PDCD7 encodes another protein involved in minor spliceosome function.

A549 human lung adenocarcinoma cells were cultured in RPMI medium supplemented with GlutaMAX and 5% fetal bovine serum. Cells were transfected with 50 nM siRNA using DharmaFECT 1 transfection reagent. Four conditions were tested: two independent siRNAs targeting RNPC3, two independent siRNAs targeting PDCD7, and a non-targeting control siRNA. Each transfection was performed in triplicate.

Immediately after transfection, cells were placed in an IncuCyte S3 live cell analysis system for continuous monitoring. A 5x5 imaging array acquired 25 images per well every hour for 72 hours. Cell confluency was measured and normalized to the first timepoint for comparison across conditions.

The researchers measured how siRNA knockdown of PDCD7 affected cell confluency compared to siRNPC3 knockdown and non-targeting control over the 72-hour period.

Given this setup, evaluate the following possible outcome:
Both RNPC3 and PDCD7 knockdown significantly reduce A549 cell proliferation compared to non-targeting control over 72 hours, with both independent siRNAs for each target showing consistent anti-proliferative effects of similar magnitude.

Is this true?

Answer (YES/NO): YES